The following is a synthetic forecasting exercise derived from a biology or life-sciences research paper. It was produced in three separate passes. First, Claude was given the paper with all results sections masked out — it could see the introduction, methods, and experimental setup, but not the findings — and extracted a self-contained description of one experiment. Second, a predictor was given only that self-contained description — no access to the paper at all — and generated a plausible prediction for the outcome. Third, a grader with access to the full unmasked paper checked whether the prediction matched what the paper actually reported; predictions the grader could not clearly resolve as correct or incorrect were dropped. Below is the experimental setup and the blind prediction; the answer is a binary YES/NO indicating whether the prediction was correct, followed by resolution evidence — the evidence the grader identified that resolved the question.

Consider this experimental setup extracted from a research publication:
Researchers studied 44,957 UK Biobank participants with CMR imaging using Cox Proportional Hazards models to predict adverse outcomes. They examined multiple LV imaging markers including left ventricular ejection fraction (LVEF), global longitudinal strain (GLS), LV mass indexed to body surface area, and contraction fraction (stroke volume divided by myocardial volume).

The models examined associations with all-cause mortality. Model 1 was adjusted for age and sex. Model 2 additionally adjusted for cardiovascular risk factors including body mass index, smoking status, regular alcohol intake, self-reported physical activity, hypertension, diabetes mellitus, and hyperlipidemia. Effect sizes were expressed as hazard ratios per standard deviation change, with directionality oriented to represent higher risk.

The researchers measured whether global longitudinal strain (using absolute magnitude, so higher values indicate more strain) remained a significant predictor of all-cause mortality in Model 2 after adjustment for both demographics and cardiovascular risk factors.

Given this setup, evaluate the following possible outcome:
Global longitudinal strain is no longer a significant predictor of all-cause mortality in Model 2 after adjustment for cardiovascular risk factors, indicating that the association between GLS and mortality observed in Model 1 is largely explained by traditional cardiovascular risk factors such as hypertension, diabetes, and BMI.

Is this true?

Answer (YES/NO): NO